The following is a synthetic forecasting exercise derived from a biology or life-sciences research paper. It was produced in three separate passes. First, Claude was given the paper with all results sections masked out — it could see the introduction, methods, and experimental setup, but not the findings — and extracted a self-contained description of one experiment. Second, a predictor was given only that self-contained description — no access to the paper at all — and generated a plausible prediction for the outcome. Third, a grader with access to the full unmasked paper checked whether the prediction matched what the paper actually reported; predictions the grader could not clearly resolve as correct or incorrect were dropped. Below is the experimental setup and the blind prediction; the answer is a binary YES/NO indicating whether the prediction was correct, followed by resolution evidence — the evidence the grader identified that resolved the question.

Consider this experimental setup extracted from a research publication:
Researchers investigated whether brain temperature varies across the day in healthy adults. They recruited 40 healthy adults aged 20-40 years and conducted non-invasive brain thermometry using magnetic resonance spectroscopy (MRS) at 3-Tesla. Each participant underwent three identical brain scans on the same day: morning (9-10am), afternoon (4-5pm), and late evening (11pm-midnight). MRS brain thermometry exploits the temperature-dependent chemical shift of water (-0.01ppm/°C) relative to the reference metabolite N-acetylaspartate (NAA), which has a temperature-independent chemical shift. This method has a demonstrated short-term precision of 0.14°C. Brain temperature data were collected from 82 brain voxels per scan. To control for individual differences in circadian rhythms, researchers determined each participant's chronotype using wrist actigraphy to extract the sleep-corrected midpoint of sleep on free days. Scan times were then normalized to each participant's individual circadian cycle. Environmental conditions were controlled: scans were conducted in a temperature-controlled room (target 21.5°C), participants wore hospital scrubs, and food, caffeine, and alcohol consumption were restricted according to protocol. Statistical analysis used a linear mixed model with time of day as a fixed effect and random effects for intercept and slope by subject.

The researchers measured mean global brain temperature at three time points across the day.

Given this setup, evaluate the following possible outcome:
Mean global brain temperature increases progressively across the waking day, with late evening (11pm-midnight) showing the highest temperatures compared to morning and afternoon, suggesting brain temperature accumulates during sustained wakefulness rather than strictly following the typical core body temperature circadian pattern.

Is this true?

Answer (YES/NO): NO